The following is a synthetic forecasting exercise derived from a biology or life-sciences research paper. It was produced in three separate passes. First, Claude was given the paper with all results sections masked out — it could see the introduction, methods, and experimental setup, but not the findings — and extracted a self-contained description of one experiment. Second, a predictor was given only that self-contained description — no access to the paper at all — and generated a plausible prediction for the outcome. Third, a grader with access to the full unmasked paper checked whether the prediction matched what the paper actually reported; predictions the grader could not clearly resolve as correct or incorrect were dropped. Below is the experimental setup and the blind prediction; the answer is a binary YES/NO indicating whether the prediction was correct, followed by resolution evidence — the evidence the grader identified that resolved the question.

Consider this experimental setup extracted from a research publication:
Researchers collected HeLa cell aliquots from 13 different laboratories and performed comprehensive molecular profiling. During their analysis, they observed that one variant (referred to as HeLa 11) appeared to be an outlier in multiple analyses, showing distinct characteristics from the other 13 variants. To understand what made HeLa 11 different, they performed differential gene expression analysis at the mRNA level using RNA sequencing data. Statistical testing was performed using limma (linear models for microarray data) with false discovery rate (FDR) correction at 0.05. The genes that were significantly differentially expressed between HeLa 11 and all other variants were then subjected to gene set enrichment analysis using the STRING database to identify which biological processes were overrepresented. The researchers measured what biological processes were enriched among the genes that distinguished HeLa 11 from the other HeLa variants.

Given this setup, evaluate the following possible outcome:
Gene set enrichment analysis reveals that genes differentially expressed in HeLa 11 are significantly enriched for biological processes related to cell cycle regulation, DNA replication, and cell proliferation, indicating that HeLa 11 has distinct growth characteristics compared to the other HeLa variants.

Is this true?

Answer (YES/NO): NO